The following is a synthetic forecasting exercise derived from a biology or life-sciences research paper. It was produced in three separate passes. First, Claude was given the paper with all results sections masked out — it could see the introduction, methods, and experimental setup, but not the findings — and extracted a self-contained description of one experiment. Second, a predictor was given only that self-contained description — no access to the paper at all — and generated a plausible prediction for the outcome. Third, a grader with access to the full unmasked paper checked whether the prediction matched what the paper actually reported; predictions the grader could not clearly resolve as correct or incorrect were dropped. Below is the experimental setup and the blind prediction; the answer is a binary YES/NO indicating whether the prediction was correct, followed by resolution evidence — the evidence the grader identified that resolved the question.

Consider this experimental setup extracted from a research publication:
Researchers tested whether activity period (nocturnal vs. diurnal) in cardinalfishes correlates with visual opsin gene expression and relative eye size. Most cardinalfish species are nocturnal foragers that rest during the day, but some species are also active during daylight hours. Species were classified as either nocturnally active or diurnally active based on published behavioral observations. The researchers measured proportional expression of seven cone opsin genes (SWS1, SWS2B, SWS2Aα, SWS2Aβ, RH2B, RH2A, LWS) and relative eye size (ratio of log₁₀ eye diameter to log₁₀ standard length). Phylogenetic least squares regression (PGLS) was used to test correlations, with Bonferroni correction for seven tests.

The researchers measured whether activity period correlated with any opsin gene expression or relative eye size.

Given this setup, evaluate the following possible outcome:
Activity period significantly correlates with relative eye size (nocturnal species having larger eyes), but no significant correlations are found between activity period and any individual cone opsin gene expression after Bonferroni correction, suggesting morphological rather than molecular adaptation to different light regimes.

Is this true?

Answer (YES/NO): NO